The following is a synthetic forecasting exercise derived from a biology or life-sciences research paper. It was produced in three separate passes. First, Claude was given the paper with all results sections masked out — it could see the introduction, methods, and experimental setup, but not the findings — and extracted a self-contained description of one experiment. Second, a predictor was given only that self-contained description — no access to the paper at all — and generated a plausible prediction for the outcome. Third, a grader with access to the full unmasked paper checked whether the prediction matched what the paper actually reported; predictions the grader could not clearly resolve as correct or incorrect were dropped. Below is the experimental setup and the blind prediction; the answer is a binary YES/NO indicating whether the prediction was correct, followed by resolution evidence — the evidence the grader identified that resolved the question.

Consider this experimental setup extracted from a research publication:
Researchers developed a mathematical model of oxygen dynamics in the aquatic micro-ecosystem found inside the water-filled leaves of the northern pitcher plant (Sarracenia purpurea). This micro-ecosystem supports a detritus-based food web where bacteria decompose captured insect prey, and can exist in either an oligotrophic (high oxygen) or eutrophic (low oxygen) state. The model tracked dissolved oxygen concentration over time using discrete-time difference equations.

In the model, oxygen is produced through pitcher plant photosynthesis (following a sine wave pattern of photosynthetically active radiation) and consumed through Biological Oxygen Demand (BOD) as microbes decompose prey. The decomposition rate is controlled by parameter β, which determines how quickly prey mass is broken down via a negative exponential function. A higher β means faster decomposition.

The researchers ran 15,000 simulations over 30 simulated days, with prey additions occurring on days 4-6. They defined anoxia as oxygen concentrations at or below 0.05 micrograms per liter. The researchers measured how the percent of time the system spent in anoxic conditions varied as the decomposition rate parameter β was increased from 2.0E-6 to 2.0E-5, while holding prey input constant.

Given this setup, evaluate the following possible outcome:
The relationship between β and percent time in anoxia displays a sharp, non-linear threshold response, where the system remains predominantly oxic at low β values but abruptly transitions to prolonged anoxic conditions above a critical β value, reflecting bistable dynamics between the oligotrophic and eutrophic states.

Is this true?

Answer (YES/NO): NO